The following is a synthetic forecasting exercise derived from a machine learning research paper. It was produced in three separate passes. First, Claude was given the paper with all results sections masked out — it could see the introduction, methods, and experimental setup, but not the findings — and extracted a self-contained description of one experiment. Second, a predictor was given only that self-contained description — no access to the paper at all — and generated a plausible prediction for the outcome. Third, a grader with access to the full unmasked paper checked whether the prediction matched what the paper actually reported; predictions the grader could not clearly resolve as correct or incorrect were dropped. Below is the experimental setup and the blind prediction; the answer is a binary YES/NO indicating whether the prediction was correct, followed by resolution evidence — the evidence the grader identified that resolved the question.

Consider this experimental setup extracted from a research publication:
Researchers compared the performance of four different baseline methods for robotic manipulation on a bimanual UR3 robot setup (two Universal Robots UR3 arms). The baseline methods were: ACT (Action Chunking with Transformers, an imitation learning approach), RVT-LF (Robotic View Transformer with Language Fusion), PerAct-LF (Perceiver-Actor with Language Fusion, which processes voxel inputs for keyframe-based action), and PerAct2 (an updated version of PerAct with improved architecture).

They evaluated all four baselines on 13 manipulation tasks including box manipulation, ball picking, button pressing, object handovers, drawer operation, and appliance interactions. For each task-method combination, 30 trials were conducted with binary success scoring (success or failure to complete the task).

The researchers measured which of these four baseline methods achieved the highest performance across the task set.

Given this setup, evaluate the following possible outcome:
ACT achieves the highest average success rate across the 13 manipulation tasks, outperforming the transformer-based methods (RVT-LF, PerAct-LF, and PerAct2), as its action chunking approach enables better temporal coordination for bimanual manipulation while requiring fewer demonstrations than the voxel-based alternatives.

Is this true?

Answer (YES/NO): NO